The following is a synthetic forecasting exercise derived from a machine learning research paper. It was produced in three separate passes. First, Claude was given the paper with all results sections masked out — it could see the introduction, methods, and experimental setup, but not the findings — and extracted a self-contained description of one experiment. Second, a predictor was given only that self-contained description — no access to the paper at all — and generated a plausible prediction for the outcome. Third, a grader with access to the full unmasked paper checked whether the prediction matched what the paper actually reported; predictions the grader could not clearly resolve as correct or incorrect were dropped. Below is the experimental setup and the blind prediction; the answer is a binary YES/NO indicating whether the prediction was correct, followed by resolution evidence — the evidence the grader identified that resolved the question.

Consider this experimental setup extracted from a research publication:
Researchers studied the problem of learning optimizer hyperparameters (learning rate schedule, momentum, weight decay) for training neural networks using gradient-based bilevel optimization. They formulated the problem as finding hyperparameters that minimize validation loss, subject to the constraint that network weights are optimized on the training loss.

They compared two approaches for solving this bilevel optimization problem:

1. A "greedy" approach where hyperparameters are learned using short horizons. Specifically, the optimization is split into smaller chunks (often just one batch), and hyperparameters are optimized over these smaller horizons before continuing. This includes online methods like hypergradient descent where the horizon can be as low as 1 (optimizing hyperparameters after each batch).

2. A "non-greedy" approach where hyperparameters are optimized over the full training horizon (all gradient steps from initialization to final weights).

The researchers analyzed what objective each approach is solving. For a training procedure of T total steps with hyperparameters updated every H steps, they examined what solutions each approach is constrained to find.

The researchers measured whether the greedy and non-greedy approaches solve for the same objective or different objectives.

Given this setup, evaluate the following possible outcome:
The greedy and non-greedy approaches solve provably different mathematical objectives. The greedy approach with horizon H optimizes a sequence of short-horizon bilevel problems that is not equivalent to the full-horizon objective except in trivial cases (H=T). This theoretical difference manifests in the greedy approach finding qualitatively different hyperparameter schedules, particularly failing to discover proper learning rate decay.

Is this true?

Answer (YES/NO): NO